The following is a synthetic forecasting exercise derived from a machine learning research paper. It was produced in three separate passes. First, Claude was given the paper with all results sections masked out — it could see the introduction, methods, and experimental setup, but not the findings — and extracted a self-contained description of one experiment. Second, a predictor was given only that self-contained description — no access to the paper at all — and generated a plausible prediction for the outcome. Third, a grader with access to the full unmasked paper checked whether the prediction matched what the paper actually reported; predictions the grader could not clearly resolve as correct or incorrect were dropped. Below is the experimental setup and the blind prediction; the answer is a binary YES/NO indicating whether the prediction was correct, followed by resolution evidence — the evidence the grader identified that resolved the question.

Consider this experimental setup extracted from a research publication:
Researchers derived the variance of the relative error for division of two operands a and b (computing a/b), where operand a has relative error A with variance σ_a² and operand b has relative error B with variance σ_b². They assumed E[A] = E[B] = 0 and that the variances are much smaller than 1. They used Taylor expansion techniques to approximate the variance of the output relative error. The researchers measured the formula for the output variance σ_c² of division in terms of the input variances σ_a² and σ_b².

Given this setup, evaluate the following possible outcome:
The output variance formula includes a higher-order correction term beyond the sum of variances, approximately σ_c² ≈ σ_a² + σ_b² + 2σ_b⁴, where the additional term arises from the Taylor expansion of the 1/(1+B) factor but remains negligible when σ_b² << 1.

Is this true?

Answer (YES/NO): NO